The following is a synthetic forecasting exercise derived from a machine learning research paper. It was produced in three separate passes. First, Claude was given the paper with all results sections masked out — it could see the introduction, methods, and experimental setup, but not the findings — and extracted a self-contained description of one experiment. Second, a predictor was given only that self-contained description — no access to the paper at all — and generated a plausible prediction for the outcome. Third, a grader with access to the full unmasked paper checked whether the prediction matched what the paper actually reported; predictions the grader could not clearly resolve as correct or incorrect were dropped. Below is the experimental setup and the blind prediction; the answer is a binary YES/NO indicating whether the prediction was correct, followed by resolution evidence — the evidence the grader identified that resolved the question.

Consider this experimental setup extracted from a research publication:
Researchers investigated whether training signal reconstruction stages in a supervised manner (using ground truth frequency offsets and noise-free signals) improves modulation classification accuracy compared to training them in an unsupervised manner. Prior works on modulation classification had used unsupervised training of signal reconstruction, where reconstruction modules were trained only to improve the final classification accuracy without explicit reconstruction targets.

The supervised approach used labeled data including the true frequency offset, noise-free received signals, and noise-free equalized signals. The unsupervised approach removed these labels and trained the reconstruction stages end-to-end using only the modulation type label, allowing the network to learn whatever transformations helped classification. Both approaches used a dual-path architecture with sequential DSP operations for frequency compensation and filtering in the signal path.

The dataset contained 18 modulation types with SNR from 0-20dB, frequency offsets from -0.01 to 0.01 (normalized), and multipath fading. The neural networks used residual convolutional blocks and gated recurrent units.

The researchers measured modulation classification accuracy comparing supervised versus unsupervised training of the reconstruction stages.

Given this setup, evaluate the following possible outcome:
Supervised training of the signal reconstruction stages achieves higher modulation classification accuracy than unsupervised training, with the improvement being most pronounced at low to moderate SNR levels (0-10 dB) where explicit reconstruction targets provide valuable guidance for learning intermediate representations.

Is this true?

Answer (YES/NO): NO